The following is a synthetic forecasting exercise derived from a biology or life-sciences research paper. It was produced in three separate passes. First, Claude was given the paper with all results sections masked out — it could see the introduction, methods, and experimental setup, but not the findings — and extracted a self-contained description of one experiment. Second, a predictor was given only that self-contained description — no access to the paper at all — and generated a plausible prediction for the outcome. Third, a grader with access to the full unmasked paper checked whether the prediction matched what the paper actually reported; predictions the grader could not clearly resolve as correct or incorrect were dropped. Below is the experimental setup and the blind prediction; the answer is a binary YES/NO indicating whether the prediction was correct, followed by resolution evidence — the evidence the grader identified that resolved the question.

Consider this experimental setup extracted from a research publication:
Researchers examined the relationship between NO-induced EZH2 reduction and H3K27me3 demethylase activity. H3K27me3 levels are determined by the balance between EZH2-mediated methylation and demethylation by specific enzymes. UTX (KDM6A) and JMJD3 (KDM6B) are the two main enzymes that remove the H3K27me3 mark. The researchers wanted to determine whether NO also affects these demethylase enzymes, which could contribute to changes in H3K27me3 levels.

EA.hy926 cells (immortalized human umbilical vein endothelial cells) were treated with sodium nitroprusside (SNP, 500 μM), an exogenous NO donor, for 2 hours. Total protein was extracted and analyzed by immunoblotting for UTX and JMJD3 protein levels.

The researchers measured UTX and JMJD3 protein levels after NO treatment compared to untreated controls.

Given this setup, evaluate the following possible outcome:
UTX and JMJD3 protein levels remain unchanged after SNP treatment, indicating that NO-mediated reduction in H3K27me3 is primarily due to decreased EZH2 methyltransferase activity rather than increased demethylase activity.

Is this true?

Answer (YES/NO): YES